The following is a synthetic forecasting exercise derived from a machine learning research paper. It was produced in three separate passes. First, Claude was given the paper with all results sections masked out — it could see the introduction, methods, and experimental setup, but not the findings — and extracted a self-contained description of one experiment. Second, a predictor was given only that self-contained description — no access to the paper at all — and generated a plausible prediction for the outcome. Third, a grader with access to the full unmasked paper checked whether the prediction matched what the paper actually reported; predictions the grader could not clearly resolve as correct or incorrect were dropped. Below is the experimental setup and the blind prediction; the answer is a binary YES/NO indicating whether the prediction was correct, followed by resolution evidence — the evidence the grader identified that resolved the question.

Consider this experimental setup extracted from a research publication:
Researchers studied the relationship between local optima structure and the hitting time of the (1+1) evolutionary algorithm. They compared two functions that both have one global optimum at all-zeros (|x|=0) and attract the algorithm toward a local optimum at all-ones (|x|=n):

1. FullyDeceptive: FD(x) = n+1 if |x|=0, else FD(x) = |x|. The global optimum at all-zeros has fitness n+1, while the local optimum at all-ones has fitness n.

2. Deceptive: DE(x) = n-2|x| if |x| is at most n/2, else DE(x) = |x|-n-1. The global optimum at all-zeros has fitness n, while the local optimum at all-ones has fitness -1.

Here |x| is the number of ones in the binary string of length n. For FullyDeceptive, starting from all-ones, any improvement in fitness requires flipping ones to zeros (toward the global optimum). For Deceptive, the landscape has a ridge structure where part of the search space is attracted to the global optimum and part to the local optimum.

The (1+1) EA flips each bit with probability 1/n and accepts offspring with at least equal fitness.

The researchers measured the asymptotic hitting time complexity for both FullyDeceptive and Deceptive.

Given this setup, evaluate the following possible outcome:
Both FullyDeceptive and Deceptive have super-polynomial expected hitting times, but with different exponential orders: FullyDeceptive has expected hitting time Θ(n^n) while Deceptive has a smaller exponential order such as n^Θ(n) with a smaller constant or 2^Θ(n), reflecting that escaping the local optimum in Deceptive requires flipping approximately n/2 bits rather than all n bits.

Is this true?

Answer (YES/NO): NO